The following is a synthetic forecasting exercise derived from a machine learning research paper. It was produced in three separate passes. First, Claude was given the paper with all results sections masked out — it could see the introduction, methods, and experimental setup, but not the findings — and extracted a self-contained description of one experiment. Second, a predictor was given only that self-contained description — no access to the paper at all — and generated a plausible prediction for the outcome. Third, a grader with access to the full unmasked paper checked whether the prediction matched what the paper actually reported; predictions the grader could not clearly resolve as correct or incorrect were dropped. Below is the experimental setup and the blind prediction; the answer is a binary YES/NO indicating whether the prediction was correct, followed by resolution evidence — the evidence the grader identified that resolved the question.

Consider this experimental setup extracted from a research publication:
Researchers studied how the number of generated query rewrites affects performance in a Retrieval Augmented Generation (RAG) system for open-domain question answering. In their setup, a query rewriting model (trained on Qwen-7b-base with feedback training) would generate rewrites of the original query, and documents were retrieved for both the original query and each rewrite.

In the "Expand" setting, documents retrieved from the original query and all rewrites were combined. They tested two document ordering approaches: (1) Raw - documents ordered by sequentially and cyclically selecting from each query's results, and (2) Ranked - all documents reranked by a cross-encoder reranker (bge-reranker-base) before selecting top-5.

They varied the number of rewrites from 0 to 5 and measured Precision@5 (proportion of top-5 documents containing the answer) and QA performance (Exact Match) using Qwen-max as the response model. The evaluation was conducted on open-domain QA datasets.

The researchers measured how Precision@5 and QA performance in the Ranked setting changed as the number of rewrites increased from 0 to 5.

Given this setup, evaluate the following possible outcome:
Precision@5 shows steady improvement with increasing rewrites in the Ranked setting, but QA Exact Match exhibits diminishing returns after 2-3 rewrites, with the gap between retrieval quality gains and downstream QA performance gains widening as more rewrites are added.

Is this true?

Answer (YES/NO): NO